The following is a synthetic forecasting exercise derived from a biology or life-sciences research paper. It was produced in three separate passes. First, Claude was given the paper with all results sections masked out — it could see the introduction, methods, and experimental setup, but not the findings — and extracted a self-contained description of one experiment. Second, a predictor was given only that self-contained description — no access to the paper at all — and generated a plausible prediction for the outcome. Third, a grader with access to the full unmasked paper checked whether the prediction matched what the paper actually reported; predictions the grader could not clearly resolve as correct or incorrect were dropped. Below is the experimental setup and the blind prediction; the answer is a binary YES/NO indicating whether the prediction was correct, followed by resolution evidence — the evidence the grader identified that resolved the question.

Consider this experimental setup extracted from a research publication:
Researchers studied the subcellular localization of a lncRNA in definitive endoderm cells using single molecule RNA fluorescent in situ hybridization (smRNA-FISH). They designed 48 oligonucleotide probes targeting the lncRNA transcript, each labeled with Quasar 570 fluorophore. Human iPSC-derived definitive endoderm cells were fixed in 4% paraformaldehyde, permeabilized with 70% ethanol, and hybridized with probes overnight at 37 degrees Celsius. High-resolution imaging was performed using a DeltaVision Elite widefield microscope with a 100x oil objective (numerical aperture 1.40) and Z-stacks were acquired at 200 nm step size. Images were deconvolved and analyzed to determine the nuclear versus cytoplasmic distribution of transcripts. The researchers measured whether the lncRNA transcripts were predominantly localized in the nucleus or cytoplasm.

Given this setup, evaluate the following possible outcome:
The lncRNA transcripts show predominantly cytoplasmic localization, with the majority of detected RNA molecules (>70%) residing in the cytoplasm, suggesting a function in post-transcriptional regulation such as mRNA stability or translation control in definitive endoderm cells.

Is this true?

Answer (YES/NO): NO